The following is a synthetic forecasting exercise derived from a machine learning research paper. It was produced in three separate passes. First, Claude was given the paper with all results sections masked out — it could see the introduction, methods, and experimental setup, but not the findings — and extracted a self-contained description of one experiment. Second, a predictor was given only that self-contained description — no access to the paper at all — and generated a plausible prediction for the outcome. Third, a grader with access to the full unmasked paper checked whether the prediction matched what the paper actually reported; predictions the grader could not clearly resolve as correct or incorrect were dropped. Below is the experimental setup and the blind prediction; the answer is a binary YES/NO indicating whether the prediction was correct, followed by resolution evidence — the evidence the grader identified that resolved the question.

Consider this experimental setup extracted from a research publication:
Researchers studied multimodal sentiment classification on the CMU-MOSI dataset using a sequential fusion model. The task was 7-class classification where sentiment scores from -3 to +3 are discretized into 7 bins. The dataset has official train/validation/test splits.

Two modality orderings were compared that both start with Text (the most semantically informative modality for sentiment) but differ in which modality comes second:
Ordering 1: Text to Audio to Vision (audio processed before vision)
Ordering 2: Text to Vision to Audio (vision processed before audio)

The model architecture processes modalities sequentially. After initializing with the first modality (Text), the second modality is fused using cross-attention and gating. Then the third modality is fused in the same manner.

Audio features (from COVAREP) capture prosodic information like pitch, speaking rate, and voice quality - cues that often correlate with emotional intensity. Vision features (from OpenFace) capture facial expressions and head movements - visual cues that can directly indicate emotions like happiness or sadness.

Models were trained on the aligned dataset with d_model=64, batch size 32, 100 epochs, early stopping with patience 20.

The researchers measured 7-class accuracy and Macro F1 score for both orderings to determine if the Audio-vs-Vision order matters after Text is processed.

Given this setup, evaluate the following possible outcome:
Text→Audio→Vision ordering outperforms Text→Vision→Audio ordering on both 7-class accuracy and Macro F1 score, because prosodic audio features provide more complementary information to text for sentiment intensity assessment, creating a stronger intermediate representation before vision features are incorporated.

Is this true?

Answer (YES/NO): NO